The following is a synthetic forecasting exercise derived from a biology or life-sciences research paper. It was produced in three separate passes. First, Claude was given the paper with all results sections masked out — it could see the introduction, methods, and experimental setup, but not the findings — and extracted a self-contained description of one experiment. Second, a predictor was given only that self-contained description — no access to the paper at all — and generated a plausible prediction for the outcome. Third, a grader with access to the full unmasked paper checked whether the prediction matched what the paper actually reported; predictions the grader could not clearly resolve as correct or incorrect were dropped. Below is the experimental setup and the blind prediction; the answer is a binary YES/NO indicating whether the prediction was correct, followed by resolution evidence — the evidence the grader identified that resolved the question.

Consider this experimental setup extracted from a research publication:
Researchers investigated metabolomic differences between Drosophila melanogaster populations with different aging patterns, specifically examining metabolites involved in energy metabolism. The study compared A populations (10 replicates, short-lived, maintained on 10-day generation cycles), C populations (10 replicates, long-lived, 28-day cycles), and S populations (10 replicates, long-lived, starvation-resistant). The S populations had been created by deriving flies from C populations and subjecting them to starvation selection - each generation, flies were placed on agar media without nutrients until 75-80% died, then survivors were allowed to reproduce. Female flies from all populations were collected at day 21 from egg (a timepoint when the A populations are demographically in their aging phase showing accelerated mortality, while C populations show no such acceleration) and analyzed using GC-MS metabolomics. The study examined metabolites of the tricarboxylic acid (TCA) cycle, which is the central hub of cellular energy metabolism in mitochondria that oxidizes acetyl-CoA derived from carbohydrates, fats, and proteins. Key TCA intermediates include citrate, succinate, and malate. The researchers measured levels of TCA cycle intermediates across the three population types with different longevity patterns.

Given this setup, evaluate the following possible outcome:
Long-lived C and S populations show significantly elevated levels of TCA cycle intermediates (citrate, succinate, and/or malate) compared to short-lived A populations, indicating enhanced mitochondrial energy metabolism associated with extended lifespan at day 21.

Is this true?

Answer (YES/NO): NO